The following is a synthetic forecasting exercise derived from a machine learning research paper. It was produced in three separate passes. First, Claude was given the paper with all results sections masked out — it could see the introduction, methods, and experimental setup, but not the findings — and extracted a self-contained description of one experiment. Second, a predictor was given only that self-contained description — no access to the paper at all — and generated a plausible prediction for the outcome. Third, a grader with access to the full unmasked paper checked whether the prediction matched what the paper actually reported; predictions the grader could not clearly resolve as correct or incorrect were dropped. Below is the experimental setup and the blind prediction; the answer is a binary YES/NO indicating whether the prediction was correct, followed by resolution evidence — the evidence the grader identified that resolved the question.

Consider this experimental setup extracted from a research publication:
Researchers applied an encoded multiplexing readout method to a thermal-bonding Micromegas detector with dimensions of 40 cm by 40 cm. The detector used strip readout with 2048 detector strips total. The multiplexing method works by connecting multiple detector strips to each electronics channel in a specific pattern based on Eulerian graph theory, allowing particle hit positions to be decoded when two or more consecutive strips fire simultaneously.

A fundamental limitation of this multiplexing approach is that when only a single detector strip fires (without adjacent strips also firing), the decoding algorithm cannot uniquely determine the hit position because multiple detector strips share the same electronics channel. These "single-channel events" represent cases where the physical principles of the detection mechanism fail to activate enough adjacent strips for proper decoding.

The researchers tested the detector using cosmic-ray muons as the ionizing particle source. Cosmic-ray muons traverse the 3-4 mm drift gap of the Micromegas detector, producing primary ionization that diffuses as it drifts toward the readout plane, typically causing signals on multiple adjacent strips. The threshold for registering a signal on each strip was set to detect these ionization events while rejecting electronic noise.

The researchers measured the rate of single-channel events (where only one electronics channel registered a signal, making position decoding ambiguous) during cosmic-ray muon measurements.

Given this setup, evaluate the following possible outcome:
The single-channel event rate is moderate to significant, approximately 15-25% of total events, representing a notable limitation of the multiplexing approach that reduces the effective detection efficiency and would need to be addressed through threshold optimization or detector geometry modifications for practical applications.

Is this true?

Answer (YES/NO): NO